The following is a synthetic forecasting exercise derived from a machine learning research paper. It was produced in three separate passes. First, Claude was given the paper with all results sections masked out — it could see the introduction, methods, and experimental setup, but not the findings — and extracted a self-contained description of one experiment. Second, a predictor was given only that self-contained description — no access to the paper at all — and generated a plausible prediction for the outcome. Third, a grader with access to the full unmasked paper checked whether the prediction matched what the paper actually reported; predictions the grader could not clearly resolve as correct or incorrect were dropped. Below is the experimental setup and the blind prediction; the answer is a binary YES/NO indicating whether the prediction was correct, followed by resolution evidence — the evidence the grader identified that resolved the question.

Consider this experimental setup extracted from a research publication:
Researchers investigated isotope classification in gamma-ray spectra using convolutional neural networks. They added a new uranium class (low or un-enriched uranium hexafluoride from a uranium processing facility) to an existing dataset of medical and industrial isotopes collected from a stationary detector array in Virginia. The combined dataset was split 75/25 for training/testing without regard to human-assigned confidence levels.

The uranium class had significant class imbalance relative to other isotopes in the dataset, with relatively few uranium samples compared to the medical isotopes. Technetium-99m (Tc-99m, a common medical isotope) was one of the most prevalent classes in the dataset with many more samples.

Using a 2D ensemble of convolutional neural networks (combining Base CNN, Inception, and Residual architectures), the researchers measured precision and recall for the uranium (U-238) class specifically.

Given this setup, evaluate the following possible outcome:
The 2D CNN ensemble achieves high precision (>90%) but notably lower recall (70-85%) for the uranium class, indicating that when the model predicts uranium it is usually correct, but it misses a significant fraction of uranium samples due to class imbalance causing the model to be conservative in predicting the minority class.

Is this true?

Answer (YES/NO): NO